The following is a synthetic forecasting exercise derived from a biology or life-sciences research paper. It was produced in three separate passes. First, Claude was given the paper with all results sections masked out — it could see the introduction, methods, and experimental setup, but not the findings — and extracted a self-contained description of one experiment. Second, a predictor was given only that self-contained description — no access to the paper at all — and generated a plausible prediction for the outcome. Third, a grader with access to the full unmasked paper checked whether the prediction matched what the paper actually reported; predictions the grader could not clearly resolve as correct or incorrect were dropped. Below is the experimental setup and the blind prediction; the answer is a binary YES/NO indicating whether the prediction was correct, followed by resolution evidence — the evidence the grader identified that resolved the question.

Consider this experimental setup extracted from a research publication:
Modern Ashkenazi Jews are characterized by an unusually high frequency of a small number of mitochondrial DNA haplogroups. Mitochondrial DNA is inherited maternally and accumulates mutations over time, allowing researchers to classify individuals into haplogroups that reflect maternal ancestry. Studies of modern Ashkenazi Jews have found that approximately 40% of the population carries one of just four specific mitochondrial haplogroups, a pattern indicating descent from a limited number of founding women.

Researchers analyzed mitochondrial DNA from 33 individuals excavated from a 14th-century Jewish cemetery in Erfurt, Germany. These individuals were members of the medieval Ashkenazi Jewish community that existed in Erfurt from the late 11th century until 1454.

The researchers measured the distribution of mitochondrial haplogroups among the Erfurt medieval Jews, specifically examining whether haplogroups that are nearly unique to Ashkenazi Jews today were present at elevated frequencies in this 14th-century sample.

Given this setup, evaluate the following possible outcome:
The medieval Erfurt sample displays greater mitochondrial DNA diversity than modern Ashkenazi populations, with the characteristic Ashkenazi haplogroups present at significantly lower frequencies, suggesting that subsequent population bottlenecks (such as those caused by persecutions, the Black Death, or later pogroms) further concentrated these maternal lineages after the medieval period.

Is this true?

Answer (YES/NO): NO